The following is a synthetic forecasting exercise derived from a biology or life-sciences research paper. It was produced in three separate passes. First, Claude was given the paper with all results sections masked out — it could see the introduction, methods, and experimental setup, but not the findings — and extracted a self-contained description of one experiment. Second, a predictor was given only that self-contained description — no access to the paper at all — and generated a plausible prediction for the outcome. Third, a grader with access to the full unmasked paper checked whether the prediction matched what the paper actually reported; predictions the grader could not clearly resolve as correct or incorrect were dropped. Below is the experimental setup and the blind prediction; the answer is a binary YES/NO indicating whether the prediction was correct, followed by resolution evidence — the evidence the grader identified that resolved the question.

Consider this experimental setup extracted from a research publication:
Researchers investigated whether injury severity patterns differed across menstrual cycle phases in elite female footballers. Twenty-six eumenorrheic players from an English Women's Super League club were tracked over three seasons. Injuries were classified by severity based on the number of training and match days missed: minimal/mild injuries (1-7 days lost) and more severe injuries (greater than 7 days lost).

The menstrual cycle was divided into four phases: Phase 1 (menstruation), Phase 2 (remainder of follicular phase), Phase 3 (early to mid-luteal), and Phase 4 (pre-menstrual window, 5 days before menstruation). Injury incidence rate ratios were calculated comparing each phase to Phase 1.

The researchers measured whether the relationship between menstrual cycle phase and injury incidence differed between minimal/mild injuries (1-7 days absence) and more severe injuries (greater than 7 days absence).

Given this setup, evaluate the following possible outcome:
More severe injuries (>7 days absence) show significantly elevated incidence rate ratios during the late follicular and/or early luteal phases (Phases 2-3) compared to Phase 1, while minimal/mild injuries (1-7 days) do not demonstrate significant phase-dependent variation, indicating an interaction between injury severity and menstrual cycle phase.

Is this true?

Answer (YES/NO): NO